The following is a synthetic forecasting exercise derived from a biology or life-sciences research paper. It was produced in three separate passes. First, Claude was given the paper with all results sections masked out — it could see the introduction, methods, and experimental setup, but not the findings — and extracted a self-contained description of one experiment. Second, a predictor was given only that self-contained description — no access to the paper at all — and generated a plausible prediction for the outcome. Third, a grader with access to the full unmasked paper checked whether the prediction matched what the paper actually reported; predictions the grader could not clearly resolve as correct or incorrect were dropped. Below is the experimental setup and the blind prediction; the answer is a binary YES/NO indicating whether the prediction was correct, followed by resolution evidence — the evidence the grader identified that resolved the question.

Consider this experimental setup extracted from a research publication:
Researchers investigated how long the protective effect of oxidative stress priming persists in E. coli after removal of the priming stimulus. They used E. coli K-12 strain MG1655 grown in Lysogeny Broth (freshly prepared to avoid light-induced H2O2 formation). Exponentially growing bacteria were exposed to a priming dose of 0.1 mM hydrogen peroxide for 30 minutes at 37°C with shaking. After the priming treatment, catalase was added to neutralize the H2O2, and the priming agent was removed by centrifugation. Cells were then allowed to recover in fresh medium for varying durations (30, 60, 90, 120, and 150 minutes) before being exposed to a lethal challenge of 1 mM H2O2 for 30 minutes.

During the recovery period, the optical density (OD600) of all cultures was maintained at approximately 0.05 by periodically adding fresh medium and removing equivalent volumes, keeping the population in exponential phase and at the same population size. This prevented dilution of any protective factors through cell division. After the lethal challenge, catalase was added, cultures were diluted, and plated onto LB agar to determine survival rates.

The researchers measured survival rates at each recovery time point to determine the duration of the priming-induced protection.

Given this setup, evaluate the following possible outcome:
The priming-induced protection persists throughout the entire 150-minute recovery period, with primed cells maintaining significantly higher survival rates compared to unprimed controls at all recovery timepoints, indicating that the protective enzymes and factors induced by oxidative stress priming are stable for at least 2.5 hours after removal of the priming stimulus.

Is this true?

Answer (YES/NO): NO